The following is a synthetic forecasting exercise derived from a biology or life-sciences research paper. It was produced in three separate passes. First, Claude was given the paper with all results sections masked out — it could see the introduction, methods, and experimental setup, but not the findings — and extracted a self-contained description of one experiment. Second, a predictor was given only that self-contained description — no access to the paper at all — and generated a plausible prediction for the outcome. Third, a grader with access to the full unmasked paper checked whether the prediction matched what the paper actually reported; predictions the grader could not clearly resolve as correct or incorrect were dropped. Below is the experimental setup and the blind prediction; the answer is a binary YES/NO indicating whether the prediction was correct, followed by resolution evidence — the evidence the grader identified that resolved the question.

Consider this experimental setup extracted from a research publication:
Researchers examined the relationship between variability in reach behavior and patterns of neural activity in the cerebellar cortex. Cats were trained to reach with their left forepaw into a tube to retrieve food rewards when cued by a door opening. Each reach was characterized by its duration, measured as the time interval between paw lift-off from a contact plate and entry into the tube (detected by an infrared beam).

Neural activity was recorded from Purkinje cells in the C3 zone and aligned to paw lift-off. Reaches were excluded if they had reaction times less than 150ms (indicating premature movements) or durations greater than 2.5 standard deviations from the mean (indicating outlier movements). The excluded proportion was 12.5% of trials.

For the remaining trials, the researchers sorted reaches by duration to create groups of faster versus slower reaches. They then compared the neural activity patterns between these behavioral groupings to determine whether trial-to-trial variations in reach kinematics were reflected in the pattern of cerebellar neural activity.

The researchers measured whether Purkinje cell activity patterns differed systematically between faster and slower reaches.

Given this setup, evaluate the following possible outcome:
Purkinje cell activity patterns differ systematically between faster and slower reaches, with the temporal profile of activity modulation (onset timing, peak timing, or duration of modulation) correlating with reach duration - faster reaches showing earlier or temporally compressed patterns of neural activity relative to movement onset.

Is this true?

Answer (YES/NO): NO